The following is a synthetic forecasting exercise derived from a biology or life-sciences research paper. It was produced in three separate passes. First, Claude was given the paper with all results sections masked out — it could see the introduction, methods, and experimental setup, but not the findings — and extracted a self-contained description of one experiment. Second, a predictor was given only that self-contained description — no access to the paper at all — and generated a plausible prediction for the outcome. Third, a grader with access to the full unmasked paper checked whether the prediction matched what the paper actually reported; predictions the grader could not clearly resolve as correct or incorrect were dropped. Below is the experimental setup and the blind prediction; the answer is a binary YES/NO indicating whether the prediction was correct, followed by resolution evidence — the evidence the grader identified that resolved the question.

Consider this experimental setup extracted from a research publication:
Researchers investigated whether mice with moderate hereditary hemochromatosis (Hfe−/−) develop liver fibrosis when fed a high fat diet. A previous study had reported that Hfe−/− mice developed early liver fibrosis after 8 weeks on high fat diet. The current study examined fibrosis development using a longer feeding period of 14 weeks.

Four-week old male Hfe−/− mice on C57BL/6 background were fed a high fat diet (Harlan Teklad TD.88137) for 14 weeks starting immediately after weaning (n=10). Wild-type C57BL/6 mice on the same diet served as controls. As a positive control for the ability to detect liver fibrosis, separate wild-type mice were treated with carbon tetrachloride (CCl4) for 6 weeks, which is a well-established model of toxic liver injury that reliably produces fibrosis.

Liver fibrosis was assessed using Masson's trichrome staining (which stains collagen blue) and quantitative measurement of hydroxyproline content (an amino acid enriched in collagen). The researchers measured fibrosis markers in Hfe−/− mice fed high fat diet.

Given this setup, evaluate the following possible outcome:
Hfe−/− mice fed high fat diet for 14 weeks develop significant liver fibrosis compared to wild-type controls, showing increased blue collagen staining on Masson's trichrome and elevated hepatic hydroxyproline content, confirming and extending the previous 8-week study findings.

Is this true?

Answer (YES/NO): NO